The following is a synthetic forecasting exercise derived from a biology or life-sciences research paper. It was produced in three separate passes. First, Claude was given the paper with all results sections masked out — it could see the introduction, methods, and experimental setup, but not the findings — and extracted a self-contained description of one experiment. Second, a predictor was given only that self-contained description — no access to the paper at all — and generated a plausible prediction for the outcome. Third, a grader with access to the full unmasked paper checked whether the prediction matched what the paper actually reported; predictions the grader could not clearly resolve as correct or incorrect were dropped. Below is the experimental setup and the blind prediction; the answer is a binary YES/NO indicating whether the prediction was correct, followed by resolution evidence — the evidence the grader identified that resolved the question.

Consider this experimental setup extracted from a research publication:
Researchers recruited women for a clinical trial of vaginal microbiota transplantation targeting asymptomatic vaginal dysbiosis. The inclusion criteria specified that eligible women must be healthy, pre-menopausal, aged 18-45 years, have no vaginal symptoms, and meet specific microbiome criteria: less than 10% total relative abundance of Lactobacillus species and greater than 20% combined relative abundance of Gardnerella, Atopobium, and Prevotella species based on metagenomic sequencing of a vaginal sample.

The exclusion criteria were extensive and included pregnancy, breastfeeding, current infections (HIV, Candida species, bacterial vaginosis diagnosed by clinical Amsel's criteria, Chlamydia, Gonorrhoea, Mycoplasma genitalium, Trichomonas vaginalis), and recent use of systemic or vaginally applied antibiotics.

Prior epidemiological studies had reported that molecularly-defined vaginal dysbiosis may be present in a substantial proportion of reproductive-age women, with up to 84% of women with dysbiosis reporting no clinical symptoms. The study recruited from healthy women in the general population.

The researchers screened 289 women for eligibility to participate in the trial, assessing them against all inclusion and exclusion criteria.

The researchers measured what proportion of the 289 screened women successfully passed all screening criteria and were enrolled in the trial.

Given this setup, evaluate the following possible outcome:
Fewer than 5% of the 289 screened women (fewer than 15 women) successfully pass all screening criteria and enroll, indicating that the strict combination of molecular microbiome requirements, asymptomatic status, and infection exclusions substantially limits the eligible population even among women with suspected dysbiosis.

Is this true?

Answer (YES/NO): NO